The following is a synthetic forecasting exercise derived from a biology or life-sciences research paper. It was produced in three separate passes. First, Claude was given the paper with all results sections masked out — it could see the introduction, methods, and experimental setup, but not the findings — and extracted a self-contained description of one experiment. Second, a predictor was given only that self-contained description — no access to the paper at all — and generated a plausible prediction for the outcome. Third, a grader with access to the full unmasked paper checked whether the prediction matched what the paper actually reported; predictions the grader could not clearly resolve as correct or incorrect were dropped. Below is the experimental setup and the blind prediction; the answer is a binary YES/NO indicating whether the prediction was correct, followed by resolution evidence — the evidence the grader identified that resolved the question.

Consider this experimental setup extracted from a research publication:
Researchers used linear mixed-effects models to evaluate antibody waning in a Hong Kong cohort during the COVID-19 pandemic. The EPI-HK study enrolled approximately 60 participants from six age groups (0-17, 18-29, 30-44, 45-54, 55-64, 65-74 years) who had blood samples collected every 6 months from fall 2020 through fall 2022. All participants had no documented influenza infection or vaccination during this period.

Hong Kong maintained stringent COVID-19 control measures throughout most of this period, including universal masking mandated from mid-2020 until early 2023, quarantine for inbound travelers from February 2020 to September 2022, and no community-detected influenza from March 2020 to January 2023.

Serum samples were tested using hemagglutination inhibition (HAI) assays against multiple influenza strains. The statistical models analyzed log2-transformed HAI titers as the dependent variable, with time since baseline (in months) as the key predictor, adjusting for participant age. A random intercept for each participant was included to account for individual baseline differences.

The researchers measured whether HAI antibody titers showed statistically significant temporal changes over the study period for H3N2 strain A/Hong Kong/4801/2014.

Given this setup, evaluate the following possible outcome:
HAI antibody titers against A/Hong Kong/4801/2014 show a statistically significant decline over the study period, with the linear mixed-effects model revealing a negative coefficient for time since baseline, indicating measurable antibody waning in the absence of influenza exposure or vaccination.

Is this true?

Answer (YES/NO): YES